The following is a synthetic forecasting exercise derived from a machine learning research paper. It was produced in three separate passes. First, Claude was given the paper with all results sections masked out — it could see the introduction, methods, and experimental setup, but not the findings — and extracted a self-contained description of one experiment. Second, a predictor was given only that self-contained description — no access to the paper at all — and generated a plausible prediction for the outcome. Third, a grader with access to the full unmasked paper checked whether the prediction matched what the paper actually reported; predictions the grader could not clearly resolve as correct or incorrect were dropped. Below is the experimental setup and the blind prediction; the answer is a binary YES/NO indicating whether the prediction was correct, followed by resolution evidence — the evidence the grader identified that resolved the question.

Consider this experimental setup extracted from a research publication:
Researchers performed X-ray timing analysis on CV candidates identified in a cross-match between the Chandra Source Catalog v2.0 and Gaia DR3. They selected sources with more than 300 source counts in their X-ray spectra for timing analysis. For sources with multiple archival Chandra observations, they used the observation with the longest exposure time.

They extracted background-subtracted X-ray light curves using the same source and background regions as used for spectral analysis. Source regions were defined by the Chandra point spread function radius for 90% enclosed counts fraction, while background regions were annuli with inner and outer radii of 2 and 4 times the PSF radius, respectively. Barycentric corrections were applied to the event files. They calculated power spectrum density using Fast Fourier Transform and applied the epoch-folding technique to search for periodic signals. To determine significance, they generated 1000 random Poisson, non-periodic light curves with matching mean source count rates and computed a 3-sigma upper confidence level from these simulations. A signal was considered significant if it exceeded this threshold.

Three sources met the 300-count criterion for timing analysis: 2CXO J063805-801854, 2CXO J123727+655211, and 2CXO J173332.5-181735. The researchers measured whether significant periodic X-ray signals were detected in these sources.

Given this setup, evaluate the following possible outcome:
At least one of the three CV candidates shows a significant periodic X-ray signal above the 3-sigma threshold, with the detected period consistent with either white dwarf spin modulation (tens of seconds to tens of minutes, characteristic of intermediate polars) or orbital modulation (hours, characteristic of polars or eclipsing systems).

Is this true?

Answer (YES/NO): YES